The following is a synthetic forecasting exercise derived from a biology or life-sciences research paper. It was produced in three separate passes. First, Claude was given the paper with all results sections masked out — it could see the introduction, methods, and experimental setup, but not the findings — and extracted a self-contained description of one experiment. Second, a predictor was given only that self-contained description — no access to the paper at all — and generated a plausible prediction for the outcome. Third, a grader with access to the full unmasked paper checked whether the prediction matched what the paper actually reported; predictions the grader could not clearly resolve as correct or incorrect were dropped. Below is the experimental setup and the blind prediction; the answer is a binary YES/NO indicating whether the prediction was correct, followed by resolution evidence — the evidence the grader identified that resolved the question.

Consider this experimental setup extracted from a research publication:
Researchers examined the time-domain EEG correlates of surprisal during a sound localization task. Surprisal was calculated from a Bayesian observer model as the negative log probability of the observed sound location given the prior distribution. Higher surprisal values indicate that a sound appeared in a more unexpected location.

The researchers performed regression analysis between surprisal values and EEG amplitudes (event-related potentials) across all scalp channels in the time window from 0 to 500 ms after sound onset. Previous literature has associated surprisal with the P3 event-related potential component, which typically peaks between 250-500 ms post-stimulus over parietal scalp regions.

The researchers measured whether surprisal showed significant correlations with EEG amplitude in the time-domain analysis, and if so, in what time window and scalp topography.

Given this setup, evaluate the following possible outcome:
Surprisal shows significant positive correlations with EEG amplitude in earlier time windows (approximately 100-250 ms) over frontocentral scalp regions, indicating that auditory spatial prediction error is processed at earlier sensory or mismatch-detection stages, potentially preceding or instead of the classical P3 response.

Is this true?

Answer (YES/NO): NO